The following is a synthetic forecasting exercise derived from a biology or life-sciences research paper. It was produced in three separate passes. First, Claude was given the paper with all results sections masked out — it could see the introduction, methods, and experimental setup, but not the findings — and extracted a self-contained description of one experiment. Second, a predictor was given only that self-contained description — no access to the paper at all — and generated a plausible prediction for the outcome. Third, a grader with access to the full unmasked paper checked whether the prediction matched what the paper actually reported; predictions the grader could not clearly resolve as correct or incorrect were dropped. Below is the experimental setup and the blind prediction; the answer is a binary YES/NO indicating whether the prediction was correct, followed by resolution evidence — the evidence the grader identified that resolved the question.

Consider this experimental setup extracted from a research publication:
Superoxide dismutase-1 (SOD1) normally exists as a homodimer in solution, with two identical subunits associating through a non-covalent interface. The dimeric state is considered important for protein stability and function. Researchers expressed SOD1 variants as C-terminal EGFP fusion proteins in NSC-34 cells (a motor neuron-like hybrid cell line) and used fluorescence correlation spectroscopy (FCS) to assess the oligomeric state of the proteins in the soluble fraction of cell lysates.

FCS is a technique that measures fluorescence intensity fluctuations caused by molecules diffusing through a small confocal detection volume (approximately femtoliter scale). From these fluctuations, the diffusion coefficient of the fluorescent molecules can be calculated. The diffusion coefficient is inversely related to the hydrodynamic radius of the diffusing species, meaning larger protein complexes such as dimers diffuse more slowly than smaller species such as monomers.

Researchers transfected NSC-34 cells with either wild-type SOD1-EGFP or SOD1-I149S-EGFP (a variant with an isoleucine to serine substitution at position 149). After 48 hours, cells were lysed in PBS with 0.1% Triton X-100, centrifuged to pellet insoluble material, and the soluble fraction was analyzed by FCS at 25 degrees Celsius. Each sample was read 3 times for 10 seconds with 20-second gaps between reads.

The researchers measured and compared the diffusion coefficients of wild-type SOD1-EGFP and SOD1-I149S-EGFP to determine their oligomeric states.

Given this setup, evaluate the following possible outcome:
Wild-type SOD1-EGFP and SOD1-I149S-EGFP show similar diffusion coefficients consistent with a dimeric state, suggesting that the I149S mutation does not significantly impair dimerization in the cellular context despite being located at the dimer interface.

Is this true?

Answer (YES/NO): NO